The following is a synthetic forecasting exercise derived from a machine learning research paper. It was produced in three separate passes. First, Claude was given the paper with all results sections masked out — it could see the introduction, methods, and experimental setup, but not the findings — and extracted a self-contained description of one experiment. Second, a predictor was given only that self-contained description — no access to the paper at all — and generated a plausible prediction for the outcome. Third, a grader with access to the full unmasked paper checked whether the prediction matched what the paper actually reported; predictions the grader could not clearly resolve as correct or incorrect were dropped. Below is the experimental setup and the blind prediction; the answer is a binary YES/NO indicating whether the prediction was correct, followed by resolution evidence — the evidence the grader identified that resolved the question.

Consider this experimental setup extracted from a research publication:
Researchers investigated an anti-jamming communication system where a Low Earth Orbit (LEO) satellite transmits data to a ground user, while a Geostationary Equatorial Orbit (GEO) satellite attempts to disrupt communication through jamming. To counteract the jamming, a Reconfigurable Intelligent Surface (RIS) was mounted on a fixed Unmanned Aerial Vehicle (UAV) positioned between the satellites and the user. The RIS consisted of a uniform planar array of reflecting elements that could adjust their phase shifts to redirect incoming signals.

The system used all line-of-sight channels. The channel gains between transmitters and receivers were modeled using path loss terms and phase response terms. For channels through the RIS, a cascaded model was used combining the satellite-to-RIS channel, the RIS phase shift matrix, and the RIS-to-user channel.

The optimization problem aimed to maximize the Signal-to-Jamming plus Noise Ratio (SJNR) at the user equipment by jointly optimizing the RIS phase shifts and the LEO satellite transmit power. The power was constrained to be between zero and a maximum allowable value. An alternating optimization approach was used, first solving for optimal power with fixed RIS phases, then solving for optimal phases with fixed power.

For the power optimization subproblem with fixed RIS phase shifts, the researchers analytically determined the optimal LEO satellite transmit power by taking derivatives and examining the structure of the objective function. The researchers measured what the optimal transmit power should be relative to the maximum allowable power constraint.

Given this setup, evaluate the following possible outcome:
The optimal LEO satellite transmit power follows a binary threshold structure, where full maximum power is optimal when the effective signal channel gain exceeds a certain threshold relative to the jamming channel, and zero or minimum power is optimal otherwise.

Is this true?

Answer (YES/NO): NO